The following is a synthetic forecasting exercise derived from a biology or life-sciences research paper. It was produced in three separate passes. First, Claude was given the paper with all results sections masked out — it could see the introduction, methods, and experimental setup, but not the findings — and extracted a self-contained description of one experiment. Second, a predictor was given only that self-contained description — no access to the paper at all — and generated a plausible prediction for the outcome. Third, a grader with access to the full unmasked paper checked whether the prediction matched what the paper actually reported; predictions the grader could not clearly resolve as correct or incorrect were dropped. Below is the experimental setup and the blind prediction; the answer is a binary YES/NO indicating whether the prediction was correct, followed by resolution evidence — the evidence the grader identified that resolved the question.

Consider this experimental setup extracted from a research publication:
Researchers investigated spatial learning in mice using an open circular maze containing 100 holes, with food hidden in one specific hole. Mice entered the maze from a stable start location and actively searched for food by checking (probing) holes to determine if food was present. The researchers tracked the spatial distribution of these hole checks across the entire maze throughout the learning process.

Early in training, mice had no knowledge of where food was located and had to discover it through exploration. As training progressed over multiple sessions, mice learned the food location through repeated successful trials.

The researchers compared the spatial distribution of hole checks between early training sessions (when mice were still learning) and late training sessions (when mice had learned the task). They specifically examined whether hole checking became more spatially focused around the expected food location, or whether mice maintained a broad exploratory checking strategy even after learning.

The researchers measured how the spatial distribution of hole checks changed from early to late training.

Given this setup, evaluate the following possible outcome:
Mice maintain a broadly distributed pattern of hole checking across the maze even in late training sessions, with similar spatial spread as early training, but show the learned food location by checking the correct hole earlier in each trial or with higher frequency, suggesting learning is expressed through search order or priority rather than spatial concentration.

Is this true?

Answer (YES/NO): NO